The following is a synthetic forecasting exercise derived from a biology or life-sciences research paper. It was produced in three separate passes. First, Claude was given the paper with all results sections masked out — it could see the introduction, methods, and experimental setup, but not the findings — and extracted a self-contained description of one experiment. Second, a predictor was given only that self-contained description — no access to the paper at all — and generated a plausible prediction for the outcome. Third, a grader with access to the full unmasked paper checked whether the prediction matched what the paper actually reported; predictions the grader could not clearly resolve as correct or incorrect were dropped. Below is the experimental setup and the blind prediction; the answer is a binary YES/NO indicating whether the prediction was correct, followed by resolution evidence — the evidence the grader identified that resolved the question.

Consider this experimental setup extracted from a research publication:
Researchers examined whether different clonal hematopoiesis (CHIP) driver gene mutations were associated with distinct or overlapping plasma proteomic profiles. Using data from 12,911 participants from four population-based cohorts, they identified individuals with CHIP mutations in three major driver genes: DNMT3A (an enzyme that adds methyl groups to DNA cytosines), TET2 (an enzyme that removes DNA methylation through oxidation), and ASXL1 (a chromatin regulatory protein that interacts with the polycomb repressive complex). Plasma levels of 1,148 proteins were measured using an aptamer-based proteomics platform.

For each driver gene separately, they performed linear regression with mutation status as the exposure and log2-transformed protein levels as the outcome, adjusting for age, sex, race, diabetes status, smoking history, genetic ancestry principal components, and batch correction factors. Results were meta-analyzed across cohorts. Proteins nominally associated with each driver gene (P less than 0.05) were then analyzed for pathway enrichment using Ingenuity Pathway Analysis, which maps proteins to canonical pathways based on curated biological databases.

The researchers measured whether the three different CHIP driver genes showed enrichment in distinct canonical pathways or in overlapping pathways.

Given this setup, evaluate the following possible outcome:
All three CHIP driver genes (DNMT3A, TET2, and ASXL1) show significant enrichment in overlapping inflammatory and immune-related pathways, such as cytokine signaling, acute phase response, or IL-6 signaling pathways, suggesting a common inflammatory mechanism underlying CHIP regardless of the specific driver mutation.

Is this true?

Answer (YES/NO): NO